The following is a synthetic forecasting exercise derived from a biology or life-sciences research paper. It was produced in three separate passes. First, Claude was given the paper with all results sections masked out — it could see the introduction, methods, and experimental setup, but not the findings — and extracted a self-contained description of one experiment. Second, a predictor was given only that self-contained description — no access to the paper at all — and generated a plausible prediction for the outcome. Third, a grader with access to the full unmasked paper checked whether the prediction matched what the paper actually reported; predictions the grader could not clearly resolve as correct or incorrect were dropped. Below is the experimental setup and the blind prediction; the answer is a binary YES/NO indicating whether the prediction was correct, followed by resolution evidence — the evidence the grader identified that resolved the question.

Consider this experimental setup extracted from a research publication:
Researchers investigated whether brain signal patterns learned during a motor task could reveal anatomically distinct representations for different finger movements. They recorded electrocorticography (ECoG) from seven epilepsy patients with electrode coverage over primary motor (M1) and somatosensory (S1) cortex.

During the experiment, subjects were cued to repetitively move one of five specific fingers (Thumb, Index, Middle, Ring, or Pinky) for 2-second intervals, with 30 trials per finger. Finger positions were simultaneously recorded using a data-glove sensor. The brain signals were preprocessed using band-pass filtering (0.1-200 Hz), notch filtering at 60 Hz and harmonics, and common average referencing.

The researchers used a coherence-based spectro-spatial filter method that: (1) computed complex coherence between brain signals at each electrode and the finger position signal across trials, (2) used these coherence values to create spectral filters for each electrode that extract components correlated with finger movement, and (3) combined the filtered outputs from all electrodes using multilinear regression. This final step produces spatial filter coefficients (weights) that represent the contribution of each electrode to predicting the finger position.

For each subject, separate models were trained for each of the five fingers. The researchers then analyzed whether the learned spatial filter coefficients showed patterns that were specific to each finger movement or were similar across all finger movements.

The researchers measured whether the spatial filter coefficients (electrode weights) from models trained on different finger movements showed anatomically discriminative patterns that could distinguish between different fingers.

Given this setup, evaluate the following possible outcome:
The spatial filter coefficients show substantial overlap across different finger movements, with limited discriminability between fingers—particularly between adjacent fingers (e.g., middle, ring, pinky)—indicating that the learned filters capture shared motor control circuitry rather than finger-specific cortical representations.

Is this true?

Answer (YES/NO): NO